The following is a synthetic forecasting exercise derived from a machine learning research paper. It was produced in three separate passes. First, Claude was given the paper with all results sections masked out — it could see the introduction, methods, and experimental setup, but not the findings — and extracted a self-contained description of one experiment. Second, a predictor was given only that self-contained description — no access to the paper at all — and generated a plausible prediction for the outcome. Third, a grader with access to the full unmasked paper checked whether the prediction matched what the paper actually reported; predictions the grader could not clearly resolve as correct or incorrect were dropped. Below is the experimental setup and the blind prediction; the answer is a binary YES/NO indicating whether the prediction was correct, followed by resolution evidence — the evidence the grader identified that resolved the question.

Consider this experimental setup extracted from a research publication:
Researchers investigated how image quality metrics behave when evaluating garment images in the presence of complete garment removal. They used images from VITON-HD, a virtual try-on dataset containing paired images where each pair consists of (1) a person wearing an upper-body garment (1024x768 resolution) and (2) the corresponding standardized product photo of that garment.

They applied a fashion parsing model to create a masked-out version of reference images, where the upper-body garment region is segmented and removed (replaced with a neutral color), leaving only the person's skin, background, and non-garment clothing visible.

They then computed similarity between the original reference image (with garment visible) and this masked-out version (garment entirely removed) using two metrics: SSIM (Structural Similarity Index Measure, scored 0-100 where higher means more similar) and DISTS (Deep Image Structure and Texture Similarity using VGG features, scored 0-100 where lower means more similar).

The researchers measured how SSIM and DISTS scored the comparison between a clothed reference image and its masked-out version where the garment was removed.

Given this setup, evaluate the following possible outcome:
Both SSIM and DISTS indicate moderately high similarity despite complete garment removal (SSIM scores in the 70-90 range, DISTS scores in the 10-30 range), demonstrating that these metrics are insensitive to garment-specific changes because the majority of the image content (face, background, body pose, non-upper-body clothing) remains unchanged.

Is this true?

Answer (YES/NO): NO